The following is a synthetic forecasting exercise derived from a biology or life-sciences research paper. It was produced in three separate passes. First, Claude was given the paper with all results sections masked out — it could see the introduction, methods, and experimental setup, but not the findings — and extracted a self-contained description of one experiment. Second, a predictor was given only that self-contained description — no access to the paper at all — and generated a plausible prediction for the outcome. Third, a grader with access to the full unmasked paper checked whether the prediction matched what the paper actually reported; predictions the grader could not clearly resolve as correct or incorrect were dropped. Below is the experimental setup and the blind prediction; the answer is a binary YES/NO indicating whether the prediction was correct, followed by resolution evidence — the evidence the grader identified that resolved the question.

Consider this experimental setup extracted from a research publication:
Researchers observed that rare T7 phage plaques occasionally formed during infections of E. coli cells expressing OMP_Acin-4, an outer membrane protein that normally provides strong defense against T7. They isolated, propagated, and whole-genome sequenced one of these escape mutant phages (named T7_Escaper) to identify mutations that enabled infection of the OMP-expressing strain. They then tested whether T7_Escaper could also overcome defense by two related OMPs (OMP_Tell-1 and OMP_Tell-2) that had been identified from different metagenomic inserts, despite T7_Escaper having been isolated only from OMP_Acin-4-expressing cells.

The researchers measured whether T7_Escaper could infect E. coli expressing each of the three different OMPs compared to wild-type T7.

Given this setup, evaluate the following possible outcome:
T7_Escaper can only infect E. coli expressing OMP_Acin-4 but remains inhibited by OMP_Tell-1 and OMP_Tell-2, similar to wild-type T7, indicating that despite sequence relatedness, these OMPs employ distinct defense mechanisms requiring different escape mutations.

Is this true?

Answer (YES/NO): NO